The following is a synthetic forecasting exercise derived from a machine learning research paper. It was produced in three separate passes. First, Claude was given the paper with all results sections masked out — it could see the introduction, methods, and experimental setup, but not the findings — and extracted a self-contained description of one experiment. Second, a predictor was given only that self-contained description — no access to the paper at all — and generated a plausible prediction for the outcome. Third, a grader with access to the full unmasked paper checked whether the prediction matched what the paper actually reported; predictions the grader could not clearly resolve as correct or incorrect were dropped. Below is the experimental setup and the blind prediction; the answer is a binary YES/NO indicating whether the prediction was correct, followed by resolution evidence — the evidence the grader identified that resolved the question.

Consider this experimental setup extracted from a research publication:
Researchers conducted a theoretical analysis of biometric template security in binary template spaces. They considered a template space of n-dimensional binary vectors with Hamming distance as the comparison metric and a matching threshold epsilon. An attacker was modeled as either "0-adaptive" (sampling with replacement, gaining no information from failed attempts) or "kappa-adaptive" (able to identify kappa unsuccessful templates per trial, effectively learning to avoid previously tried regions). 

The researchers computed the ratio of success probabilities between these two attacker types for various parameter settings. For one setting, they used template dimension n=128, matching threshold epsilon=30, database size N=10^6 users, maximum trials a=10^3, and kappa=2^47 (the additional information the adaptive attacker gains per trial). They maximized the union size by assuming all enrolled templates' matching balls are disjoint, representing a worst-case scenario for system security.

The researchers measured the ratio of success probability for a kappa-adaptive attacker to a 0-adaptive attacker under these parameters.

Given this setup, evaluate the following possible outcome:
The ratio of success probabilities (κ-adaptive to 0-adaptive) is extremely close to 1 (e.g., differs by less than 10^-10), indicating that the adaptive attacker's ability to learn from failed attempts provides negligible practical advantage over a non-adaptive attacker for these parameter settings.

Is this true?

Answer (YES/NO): NO